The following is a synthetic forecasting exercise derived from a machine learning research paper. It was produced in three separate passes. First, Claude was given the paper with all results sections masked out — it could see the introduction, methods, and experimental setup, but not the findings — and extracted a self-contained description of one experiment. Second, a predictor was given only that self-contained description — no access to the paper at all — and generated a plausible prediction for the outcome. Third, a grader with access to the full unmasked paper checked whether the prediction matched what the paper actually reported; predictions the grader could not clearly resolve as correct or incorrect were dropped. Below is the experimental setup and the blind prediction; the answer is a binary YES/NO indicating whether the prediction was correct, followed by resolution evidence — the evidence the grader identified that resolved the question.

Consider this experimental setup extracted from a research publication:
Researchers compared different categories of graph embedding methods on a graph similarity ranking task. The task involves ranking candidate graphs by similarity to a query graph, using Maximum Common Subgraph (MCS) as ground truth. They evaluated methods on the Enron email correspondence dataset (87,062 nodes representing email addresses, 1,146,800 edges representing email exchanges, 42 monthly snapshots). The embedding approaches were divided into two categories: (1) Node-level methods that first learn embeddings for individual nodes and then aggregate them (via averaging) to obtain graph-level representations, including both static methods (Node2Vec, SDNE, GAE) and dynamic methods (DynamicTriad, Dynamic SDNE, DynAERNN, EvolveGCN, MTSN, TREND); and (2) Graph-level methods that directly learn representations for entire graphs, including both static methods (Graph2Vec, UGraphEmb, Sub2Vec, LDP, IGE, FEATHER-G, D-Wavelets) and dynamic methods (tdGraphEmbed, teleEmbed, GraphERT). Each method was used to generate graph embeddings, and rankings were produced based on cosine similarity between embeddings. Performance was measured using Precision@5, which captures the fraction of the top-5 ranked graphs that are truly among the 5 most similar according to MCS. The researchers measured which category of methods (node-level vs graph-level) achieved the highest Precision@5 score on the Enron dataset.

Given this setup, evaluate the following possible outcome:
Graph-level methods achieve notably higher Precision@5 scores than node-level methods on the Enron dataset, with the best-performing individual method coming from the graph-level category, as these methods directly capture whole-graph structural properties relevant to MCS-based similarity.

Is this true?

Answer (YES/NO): YES